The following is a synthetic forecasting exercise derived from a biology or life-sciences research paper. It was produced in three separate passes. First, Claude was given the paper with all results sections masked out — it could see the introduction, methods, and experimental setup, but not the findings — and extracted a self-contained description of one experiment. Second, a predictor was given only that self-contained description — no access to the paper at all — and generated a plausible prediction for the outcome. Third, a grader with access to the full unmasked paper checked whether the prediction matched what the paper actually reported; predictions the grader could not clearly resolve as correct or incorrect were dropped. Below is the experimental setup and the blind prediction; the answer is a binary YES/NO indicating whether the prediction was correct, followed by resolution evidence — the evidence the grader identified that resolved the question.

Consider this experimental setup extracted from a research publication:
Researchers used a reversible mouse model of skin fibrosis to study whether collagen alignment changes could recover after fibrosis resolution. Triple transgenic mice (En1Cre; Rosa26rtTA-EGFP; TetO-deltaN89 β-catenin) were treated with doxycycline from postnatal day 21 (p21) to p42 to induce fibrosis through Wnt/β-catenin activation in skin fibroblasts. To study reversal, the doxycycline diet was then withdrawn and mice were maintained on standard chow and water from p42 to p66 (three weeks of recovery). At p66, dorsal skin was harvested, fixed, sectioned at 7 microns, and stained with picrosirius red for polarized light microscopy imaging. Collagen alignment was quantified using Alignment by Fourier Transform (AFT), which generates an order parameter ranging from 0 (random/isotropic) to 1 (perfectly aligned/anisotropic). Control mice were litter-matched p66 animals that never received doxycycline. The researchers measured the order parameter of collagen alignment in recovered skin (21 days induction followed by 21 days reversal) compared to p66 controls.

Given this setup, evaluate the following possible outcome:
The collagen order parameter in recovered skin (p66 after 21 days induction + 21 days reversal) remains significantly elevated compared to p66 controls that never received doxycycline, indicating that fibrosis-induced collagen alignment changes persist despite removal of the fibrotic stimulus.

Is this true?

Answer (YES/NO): NO